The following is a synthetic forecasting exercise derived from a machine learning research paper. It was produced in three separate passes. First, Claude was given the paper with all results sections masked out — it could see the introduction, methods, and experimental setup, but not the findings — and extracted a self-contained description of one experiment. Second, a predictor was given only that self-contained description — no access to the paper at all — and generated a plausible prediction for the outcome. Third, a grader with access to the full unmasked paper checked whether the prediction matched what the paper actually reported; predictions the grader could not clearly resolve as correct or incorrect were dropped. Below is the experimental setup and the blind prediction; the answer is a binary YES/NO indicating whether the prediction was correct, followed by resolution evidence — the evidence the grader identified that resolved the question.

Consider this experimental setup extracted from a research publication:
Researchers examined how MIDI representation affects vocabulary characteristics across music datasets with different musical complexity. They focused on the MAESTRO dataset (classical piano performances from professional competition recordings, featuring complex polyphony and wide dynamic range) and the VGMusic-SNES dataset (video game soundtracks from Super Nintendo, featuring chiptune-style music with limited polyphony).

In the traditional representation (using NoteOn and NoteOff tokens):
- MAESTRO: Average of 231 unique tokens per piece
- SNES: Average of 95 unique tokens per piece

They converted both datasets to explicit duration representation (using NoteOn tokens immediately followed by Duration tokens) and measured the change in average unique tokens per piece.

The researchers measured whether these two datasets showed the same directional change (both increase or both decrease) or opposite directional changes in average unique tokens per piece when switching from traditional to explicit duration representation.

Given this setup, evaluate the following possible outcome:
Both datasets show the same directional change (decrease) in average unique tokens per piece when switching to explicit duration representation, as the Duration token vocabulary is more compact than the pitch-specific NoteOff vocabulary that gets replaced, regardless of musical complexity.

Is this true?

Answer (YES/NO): NO